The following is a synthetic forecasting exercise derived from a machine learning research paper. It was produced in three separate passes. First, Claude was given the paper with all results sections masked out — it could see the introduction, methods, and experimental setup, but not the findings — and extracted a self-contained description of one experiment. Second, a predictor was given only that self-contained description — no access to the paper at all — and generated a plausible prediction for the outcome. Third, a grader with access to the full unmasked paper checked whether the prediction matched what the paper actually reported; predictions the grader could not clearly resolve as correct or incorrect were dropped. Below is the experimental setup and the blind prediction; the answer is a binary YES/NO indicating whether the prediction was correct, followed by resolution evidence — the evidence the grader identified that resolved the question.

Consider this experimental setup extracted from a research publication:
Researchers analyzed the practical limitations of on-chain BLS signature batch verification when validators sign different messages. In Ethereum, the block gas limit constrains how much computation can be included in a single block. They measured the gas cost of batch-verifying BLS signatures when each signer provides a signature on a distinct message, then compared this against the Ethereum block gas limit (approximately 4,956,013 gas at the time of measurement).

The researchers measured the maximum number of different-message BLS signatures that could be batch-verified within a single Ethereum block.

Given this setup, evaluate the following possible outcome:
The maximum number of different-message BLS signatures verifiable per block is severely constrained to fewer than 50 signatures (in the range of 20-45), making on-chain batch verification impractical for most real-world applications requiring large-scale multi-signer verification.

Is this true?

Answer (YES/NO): NO